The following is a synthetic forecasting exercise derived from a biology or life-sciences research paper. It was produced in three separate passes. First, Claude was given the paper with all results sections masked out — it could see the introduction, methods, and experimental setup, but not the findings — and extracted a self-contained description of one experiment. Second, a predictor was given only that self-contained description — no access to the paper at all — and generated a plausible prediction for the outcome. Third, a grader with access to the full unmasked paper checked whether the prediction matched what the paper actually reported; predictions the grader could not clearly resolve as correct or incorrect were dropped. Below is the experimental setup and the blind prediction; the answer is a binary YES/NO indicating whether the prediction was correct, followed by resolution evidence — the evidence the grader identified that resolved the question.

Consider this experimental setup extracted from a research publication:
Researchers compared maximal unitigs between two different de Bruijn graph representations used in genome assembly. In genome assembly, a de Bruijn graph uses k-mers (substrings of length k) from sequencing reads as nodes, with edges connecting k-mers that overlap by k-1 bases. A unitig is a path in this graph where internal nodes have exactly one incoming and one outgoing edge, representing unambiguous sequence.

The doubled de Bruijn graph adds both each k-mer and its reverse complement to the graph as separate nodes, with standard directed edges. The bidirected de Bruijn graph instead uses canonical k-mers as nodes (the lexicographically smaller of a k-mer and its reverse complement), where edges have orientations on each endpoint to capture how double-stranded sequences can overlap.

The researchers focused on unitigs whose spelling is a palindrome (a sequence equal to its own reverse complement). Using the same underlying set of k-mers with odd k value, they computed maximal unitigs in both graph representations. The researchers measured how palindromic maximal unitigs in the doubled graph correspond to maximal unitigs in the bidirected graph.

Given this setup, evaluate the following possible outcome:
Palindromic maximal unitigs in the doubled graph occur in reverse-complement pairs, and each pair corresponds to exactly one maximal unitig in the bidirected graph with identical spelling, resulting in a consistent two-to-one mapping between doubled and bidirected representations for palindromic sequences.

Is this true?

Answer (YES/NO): NO